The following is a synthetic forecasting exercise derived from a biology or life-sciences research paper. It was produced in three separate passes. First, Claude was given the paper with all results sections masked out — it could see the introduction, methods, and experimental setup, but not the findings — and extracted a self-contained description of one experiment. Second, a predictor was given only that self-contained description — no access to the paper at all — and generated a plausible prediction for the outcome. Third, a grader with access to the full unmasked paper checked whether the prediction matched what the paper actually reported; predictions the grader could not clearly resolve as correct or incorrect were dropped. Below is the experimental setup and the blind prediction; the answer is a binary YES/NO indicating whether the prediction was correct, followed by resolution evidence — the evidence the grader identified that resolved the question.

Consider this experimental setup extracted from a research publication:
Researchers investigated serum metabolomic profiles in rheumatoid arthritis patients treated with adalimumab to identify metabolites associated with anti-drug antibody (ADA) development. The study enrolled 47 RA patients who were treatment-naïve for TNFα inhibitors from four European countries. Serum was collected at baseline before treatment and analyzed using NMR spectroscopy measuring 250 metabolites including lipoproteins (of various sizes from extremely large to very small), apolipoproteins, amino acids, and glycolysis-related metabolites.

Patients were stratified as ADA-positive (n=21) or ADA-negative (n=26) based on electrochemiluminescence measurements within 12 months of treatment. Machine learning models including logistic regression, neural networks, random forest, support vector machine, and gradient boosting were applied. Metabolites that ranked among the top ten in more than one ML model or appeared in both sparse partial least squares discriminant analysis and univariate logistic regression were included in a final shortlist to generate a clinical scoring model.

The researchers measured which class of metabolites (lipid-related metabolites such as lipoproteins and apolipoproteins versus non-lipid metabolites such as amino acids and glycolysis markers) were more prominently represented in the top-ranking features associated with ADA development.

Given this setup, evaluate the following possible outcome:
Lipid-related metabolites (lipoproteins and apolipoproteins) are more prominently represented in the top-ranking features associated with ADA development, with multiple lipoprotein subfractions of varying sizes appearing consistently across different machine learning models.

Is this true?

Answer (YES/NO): YES